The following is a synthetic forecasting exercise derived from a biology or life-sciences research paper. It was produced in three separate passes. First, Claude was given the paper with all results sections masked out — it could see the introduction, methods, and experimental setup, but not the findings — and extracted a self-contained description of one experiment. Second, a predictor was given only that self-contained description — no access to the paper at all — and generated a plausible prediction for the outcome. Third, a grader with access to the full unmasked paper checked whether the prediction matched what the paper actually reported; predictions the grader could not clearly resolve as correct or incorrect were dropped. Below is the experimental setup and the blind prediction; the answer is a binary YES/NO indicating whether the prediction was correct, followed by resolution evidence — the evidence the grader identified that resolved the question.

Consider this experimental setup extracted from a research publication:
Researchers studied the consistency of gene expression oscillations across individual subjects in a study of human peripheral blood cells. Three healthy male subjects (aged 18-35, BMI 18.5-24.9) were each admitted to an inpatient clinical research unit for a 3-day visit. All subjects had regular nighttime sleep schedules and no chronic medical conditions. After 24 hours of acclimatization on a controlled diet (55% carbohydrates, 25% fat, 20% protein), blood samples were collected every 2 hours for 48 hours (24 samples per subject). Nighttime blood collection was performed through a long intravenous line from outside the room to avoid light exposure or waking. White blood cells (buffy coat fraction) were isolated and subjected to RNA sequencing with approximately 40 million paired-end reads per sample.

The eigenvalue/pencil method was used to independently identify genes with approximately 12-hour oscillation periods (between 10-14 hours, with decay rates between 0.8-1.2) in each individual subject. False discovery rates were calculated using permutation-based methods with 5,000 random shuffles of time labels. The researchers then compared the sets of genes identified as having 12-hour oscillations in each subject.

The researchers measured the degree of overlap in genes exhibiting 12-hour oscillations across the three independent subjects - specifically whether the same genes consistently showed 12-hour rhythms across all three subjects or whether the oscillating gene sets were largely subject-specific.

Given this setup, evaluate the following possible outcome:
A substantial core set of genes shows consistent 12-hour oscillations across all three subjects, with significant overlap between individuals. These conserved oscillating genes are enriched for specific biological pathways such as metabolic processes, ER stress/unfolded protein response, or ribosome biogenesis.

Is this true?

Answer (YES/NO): NO